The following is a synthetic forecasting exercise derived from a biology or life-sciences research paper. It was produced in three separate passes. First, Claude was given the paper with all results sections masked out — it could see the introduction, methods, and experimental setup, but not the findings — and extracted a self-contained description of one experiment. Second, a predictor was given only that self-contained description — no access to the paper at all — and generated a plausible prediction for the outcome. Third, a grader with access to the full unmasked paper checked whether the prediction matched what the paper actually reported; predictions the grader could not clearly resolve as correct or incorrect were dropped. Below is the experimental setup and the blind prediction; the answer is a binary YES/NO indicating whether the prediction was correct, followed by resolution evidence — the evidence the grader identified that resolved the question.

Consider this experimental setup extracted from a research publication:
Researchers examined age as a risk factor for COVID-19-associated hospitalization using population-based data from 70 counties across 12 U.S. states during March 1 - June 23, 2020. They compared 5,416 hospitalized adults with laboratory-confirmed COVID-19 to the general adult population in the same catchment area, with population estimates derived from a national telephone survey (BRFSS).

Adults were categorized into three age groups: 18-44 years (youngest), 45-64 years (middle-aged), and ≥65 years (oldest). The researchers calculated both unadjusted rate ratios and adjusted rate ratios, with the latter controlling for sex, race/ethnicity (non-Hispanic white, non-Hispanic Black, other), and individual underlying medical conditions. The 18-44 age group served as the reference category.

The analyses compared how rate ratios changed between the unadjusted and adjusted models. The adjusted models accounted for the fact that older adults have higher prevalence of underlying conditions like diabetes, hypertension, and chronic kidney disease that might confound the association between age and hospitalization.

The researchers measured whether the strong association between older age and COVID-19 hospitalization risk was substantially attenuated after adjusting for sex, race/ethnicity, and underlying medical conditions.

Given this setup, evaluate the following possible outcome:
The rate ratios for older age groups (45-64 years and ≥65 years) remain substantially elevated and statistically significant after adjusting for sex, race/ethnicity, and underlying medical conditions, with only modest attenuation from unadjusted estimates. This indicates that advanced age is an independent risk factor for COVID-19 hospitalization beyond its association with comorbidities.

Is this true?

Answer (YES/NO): NO